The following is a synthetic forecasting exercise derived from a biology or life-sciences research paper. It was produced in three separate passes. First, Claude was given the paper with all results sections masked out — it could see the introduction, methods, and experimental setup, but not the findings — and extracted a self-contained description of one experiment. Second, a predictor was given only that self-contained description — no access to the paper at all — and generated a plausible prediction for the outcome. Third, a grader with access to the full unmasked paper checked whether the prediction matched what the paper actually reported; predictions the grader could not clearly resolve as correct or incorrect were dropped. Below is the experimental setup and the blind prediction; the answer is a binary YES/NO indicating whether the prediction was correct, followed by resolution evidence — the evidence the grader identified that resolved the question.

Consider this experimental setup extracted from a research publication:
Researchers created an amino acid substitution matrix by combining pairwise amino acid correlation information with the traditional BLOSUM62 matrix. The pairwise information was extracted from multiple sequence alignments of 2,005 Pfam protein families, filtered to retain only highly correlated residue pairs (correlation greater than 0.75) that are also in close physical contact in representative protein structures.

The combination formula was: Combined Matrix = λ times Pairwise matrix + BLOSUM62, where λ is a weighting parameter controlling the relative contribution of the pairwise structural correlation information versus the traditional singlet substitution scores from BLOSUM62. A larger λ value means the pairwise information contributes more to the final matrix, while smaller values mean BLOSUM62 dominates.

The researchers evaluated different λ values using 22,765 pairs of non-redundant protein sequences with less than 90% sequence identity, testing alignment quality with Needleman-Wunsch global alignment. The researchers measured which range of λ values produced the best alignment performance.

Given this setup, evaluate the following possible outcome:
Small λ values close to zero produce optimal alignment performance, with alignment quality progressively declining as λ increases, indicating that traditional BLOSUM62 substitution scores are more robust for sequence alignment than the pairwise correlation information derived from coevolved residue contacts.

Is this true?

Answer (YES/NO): NO